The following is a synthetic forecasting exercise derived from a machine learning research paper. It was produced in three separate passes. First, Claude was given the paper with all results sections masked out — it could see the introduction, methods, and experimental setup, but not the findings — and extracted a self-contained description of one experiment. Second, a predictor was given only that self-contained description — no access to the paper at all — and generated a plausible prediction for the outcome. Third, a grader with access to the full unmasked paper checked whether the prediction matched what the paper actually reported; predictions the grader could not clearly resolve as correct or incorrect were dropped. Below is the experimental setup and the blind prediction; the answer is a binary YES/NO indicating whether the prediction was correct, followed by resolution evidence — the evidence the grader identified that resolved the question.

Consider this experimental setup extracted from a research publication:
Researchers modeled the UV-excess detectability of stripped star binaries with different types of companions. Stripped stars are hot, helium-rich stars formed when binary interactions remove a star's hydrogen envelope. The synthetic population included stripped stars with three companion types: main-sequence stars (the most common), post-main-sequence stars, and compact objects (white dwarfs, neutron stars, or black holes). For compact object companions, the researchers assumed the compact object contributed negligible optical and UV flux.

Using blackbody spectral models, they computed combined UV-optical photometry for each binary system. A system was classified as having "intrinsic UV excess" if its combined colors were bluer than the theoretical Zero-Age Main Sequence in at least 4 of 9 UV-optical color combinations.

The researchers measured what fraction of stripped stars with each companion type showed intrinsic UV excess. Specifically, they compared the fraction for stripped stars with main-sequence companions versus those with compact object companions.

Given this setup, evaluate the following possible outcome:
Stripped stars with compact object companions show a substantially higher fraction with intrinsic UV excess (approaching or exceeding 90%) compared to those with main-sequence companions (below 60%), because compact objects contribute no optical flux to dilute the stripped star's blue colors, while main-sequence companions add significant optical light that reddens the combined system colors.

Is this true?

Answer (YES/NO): YES